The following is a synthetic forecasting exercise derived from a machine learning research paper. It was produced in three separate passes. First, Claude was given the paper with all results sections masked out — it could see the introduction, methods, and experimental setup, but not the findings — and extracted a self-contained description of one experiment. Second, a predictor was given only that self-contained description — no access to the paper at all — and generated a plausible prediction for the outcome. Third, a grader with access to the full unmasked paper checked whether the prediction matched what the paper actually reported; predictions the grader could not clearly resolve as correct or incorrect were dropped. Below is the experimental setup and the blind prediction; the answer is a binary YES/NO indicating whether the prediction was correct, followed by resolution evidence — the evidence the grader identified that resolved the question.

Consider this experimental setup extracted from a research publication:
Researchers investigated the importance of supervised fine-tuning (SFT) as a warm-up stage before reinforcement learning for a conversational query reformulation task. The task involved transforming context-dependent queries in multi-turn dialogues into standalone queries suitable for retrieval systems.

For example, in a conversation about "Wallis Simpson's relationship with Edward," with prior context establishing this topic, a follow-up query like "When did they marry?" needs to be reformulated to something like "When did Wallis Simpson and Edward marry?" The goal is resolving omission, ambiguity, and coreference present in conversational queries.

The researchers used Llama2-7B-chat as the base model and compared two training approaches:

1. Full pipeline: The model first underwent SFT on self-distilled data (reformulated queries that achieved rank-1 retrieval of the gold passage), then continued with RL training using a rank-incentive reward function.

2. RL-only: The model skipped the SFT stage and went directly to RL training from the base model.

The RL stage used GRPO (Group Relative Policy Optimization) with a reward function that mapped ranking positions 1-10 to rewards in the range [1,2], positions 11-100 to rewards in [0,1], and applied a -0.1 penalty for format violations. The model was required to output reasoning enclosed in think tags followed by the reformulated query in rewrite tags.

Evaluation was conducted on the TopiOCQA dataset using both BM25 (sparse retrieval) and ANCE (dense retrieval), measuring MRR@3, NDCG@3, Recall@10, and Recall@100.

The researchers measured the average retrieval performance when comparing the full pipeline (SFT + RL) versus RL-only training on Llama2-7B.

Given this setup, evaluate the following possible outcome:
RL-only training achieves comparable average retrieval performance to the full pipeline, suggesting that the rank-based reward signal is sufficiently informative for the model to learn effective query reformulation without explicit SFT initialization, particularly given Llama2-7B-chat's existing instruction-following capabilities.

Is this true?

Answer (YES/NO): NO